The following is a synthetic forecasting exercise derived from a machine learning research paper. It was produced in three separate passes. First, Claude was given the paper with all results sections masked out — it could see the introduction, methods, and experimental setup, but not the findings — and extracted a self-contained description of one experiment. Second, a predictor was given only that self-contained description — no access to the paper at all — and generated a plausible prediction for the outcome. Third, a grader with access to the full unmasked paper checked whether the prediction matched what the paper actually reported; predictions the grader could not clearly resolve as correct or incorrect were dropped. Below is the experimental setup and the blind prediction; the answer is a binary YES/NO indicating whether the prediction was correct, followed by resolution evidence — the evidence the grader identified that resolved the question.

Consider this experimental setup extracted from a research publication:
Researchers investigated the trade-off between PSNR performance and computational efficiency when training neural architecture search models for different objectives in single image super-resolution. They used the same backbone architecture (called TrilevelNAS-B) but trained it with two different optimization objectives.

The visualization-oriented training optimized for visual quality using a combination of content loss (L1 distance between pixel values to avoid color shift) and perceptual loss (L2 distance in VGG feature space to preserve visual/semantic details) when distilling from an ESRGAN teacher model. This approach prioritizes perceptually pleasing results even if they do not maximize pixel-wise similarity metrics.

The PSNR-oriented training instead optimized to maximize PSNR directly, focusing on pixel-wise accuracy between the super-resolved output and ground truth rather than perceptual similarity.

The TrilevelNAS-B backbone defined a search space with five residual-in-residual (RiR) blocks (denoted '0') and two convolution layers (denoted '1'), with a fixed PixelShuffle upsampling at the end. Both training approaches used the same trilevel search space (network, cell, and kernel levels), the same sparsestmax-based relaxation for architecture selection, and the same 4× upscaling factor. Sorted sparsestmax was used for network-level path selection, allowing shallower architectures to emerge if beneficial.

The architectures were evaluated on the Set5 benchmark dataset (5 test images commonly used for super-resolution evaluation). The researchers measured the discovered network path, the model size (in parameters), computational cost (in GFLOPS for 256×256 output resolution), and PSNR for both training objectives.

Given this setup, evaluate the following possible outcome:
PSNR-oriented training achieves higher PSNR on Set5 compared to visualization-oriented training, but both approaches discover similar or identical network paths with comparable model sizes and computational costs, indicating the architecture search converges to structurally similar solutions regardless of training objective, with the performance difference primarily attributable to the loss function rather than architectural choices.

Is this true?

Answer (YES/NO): NO